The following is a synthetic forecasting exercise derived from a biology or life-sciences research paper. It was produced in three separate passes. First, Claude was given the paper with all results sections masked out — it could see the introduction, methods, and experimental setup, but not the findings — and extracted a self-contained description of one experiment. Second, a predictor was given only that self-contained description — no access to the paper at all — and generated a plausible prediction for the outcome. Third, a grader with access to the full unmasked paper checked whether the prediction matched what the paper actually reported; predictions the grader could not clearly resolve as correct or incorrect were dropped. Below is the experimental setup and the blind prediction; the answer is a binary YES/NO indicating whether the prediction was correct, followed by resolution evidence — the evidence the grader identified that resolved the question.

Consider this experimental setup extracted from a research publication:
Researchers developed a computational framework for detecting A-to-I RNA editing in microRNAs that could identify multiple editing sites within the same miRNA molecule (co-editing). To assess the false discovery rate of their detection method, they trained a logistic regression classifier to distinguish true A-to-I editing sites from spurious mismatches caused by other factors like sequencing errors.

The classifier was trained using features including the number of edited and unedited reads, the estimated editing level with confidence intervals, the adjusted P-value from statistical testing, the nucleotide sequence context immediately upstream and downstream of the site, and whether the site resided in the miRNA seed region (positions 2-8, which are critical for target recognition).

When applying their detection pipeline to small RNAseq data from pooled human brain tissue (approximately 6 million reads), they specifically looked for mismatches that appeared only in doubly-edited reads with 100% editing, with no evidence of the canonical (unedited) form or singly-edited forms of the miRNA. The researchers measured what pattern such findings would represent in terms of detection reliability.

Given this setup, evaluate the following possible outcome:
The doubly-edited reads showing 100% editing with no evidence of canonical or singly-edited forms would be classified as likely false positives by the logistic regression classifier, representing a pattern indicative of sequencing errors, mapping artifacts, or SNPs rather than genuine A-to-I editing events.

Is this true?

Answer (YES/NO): NO